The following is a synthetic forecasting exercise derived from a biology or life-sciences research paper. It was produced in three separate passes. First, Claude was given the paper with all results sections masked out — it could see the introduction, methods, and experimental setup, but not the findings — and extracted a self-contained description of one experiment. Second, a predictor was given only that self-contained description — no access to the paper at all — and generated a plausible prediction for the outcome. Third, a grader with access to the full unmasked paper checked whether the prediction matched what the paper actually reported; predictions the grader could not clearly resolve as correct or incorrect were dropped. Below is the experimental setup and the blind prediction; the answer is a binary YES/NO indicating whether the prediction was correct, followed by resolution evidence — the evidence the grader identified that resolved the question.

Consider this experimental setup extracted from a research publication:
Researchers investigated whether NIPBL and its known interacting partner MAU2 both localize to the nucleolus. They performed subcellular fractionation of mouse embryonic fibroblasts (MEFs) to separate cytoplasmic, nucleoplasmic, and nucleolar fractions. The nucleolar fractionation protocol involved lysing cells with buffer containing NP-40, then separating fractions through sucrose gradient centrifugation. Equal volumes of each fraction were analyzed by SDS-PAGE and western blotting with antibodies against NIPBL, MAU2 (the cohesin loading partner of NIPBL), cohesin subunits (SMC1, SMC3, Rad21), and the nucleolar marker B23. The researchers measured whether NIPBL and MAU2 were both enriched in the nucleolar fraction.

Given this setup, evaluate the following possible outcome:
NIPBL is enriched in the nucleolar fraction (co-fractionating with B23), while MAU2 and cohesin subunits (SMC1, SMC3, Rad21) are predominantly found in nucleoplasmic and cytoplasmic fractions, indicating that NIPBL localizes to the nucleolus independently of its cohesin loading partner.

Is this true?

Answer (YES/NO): NO